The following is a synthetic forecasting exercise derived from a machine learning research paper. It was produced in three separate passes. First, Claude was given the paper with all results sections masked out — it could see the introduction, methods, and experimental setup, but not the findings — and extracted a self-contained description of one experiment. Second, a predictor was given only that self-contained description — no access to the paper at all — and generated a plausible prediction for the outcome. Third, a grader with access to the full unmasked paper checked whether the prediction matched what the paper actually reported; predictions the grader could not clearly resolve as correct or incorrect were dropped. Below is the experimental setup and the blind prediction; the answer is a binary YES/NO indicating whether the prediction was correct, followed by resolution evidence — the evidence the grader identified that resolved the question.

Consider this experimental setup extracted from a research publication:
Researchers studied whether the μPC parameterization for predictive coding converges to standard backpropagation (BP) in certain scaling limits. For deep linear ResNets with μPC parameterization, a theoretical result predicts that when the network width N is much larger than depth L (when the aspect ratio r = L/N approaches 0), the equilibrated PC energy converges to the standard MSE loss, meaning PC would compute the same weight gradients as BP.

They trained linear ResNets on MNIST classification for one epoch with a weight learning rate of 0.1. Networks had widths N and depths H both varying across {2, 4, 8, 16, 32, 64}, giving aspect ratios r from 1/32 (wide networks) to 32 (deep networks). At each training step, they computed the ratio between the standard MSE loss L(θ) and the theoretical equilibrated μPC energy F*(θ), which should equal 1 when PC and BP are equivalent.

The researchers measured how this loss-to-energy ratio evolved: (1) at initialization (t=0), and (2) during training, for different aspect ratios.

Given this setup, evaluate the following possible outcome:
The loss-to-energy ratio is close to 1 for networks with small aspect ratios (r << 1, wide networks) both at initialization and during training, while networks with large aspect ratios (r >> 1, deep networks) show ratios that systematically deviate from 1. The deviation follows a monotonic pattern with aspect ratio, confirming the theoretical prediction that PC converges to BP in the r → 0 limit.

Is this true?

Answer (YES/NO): NO